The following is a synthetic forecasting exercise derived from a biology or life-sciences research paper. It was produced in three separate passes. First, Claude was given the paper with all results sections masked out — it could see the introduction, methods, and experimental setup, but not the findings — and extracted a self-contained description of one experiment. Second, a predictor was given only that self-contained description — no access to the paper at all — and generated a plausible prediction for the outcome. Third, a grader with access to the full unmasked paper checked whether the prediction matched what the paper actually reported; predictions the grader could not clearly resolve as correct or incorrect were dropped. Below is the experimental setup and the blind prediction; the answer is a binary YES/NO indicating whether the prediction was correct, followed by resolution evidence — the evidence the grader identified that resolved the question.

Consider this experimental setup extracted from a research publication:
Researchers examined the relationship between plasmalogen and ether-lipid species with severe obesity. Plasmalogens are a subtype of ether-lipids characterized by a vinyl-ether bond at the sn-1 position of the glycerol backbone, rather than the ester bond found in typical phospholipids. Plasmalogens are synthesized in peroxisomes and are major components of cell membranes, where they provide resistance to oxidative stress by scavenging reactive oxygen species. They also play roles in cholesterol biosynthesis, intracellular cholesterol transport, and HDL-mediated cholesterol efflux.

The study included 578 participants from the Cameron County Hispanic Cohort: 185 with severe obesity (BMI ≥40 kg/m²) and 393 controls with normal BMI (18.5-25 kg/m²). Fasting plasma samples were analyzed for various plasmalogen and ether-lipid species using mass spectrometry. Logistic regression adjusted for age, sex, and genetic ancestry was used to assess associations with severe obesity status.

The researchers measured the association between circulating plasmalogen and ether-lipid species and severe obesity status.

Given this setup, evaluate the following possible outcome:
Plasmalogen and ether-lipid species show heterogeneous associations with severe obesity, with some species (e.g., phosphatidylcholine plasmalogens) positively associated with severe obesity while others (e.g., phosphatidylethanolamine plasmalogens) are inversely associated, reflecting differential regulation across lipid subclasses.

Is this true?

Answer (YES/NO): NO